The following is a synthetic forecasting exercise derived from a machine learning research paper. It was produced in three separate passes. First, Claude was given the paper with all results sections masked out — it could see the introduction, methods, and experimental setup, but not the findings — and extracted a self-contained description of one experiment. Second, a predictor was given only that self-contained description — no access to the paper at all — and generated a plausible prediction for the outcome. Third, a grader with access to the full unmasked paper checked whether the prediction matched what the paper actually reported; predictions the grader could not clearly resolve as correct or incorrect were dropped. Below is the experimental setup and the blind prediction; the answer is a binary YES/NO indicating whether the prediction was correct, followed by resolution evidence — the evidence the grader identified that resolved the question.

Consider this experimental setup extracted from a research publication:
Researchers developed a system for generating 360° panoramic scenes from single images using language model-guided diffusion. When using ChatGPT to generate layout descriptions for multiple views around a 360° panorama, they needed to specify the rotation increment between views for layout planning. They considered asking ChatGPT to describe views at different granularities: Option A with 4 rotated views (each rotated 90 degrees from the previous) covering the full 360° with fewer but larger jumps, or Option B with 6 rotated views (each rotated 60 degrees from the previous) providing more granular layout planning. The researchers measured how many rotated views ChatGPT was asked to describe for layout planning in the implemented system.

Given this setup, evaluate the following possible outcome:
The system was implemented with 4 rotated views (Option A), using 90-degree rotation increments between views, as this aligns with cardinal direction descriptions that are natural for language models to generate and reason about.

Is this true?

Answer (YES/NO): NO